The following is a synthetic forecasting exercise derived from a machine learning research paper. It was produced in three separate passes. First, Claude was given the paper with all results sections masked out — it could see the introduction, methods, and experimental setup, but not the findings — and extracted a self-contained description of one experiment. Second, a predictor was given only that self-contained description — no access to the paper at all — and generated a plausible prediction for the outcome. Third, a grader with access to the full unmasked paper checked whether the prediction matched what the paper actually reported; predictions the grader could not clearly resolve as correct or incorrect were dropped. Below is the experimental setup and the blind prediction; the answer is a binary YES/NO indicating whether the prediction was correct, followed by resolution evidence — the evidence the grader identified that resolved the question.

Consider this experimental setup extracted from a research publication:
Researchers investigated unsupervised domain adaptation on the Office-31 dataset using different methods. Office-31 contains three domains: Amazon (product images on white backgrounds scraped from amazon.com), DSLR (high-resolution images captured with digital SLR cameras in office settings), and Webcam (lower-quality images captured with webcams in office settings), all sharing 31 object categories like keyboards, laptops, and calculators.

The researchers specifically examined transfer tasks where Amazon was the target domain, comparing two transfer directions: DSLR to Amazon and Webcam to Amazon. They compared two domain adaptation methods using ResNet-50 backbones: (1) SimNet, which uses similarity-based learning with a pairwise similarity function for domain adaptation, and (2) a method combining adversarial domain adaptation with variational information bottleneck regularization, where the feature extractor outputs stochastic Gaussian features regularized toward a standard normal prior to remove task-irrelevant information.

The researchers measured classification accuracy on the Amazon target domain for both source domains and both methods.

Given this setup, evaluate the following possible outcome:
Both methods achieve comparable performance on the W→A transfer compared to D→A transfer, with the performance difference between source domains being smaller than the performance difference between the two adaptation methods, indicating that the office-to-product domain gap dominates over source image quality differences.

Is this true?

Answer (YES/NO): YES